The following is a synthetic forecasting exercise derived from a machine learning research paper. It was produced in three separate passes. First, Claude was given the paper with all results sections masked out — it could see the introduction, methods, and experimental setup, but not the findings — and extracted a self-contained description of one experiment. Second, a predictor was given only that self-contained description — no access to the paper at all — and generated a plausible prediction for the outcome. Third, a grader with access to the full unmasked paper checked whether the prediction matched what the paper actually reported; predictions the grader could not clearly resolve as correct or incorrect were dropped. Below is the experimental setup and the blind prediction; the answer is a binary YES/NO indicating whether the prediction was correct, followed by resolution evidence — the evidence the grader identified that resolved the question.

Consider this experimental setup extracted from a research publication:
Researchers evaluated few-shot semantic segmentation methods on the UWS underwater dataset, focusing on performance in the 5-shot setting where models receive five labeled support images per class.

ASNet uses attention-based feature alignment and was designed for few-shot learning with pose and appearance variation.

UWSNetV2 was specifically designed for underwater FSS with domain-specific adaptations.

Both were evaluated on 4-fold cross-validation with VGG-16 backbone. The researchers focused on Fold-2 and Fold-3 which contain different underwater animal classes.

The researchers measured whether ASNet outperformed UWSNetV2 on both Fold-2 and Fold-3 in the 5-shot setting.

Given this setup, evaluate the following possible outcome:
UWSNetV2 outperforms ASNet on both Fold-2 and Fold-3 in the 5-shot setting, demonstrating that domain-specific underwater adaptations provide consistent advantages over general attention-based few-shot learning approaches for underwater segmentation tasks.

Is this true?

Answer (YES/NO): NO